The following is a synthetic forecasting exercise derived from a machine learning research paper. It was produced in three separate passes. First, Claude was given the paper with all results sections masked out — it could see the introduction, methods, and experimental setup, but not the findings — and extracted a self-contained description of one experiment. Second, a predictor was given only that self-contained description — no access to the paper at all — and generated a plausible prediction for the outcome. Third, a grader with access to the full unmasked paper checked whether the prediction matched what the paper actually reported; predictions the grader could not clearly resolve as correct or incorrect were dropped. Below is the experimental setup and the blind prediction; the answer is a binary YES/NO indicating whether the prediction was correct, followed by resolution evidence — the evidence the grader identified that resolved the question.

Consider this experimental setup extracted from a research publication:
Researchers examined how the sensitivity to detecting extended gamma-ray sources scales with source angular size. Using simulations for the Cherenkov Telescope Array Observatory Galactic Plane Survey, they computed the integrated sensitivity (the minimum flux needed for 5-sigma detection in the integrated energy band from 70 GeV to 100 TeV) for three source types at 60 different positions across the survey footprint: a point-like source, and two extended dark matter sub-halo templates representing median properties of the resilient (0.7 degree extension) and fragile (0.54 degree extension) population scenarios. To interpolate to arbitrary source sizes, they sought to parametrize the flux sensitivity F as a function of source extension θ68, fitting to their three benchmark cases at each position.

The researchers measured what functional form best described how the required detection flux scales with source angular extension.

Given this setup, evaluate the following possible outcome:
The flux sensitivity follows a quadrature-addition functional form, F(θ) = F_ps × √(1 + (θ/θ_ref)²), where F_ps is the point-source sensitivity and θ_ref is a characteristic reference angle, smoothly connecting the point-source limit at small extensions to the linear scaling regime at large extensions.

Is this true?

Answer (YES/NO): YES